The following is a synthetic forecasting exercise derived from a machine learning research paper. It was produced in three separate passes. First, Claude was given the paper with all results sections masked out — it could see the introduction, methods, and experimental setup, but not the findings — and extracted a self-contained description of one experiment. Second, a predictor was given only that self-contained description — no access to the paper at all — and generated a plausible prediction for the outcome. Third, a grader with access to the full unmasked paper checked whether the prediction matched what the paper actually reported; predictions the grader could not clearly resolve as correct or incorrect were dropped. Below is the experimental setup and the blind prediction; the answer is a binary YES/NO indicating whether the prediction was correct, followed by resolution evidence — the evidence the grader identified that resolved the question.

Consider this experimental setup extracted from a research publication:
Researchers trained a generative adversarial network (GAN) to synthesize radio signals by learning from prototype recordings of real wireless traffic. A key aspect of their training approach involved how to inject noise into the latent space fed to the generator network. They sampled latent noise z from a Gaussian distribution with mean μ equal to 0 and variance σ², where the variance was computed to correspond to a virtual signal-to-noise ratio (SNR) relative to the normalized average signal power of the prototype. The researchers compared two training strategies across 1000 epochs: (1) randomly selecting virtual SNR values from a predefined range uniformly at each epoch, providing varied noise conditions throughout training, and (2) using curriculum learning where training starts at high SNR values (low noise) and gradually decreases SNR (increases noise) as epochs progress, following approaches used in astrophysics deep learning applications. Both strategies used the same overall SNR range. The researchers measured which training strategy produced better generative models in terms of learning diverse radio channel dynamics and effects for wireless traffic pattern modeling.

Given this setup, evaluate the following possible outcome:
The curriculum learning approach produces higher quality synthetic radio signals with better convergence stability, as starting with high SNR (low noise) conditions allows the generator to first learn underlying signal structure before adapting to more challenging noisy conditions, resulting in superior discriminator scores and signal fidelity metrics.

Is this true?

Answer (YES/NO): NO